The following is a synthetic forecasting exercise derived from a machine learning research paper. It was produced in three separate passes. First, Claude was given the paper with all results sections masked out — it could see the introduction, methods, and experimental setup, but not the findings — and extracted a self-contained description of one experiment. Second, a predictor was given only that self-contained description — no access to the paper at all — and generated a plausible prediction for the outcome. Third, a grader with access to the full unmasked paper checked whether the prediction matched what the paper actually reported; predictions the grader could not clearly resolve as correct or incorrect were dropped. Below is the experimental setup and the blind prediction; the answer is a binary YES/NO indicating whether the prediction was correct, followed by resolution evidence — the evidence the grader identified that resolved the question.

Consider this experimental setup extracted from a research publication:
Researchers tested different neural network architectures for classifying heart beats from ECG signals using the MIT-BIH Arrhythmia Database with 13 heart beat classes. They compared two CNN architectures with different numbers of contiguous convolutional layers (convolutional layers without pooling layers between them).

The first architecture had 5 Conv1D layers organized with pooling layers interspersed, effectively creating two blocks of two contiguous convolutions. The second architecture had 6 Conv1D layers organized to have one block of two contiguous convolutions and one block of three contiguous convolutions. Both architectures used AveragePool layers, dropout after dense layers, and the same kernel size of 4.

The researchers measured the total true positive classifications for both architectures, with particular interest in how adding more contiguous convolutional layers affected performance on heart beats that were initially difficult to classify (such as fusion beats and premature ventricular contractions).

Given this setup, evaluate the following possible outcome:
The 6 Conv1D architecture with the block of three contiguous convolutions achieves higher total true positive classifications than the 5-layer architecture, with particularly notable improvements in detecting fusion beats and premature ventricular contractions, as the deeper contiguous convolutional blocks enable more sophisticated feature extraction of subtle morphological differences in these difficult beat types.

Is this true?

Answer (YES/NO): NO